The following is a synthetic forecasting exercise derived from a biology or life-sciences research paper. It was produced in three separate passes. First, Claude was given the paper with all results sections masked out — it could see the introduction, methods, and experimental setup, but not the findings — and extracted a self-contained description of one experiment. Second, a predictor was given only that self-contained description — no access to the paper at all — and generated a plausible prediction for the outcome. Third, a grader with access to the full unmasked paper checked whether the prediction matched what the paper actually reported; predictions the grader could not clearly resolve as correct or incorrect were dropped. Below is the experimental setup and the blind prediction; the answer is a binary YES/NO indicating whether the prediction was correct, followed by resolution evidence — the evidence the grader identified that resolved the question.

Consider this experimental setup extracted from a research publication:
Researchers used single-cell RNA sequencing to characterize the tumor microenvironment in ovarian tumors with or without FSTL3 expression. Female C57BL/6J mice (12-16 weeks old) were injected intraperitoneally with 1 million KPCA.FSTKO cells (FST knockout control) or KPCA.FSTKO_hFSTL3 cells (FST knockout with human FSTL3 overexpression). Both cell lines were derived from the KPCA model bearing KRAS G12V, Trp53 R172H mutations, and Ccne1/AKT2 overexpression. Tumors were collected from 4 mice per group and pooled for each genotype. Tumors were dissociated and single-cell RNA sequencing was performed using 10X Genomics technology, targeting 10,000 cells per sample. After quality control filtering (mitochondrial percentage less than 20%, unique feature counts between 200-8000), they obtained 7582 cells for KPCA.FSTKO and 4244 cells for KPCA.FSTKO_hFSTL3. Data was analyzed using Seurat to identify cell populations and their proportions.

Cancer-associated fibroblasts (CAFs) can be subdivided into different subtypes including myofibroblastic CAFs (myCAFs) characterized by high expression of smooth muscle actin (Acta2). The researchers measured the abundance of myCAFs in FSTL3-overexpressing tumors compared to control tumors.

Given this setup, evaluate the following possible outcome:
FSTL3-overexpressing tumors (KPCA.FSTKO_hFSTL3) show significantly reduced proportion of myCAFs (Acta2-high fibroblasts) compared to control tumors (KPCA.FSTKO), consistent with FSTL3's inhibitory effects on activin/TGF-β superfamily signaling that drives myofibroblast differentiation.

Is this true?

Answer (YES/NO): NO